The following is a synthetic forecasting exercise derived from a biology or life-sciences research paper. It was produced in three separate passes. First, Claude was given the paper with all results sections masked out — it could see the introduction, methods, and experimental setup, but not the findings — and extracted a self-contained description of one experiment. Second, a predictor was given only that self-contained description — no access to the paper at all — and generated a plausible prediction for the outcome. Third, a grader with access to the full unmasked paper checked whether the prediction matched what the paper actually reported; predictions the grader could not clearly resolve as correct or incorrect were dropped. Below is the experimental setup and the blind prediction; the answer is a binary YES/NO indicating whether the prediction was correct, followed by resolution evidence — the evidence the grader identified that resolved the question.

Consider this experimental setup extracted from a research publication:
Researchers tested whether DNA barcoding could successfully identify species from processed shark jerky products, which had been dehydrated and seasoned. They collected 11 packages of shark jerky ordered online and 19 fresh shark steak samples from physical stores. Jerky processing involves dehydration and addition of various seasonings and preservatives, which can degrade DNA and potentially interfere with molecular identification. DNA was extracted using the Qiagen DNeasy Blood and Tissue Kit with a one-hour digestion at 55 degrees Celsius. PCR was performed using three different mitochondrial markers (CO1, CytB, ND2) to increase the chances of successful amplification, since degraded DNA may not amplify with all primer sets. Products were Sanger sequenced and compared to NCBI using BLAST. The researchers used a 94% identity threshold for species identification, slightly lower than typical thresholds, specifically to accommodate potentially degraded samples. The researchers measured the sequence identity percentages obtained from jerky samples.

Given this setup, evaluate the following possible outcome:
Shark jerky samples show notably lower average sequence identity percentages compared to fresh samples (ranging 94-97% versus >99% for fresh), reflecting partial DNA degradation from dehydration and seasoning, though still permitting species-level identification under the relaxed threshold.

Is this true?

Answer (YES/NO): NO